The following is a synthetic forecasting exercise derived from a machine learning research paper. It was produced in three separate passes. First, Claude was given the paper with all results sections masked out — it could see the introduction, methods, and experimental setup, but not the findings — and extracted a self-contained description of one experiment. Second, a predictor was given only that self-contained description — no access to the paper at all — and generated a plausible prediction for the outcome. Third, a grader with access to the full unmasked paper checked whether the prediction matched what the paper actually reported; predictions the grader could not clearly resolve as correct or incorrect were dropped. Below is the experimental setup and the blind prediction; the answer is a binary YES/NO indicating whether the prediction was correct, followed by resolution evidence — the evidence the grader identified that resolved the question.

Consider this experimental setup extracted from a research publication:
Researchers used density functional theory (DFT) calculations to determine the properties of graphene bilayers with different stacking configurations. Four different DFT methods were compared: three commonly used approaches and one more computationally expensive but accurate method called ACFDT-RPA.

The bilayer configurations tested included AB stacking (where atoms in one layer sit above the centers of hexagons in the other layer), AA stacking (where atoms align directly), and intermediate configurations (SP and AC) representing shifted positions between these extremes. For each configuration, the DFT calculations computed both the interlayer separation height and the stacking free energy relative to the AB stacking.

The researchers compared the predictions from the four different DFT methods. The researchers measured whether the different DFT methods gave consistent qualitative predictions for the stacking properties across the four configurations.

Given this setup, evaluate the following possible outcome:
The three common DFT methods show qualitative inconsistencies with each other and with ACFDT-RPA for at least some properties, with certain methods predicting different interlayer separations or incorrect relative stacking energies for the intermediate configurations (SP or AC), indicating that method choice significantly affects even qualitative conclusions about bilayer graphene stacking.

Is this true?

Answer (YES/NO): NO